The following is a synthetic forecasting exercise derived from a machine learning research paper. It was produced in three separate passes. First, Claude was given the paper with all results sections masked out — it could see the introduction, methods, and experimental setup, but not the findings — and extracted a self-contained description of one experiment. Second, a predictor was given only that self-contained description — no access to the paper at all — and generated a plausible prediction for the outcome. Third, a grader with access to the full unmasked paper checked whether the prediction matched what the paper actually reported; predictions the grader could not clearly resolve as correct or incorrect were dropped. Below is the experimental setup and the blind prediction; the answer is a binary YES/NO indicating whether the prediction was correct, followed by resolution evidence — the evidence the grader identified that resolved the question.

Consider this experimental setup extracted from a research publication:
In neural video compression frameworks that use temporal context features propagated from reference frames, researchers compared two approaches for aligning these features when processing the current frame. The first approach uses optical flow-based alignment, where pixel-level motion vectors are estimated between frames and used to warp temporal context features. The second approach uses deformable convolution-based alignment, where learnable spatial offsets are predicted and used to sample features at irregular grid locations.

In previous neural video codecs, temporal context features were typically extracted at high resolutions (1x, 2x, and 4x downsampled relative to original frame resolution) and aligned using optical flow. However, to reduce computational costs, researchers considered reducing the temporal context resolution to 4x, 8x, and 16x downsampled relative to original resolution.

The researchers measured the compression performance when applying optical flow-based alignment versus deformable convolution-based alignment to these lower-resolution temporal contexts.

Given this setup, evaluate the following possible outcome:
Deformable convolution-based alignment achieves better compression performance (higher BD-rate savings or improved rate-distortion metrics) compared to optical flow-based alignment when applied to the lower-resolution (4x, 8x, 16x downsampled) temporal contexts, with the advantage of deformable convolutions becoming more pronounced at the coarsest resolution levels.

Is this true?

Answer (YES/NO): NO